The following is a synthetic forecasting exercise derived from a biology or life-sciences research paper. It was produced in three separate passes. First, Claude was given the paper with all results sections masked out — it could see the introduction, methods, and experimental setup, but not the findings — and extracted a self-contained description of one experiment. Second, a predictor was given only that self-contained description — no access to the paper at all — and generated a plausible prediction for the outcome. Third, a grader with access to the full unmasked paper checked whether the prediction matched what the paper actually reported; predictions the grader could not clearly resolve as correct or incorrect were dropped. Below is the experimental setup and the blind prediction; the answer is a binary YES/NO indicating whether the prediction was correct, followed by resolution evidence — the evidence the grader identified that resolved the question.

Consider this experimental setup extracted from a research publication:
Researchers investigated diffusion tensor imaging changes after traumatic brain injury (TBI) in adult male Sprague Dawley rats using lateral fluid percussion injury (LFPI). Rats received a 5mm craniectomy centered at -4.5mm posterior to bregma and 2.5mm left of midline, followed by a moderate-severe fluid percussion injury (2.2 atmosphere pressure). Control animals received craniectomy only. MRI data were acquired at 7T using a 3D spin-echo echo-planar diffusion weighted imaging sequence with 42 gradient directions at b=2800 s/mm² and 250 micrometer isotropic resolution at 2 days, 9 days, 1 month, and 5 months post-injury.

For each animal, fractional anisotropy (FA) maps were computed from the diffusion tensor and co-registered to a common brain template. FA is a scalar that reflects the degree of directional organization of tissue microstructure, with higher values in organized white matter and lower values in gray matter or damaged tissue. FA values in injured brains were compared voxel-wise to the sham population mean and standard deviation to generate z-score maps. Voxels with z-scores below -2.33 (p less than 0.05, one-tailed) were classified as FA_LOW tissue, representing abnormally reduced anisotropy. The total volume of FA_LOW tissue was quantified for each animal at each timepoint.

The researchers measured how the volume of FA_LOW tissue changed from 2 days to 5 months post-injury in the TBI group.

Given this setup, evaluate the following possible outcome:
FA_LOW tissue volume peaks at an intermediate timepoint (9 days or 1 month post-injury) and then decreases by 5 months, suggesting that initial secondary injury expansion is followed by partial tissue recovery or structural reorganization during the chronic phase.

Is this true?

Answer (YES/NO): NO